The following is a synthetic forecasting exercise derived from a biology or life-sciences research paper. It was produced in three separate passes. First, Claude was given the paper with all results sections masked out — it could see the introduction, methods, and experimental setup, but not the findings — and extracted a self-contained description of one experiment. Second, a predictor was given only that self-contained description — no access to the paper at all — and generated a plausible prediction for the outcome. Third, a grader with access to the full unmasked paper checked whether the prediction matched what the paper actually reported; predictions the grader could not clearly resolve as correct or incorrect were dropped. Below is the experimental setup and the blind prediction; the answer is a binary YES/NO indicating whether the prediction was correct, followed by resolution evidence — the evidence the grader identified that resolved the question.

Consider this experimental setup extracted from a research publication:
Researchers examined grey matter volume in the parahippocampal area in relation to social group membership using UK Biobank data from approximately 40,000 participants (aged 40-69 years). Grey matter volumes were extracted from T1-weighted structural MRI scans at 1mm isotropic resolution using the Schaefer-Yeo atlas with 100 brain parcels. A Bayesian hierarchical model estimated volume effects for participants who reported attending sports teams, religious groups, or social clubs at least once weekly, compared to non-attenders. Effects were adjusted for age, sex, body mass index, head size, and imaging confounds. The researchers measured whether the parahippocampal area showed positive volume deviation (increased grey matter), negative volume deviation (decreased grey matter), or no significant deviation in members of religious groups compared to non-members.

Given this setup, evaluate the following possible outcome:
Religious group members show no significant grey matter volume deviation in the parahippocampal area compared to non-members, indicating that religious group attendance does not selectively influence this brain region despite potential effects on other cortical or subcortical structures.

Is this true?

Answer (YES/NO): YES